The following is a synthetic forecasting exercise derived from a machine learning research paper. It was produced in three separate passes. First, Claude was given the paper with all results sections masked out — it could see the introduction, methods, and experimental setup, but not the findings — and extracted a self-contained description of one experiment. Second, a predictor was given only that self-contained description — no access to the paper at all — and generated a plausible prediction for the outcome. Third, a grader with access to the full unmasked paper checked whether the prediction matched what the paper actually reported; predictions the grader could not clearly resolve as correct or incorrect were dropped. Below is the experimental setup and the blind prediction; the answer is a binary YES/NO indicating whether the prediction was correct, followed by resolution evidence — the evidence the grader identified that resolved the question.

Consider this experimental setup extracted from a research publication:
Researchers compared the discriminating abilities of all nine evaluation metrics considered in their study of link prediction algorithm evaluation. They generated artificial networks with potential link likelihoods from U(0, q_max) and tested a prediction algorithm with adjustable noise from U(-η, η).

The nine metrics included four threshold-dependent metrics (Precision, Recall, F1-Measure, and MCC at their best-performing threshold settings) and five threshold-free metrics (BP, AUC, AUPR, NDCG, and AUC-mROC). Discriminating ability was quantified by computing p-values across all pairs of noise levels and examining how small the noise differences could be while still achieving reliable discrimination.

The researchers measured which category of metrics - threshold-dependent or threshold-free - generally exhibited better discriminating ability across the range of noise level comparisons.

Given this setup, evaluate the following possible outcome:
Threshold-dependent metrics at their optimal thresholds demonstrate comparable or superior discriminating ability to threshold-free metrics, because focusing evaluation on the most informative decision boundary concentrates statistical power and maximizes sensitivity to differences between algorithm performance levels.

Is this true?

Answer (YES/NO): NO